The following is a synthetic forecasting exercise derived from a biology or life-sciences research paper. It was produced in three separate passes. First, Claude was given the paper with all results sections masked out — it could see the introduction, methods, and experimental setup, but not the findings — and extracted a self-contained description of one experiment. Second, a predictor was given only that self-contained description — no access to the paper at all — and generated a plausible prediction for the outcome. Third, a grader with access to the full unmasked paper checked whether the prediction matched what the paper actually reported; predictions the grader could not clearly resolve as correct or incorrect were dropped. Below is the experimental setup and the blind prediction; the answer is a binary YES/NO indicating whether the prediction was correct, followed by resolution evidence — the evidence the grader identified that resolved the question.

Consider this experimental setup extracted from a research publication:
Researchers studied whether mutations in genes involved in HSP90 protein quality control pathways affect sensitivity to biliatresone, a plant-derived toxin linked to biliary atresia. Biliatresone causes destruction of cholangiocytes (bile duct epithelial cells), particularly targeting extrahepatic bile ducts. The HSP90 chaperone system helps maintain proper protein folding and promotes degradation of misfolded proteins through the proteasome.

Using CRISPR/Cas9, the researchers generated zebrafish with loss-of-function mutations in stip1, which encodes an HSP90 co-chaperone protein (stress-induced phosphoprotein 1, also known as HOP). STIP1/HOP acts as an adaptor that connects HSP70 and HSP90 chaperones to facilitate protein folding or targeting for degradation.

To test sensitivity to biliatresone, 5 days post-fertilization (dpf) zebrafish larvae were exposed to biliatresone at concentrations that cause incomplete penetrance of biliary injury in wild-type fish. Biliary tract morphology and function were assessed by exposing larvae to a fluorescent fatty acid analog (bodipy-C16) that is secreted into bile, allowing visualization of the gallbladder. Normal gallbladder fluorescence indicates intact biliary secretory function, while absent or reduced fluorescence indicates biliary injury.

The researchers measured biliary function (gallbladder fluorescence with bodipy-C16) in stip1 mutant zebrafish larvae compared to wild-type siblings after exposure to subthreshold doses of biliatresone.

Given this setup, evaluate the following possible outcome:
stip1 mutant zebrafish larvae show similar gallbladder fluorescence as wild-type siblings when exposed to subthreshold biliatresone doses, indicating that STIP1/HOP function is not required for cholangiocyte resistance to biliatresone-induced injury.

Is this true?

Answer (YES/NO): NO